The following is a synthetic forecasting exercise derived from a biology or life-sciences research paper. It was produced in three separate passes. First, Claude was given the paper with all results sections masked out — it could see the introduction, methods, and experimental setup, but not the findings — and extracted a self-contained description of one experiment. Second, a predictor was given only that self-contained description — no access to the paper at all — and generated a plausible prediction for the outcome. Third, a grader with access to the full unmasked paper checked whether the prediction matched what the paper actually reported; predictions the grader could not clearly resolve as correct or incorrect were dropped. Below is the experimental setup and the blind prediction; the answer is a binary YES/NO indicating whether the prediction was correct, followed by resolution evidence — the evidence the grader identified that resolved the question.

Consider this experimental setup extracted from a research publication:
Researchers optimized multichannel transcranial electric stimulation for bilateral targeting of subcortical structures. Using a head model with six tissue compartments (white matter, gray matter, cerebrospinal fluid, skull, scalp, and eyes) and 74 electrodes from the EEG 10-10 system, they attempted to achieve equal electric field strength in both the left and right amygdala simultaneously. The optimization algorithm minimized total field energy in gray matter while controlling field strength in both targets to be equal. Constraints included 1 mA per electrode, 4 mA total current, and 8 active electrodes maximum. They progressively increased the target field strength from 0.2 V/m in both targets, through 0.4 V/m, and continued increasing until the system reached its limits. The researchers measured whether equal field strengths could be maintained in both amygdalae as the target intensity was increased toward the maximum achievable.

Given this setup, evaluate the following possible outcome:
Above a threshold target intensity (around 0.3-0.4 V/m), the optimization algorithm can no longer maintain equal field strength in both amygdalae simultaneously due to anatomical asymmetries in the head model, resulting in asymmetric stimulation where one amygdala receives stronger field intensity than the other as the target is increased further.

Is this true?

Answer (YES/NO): NO